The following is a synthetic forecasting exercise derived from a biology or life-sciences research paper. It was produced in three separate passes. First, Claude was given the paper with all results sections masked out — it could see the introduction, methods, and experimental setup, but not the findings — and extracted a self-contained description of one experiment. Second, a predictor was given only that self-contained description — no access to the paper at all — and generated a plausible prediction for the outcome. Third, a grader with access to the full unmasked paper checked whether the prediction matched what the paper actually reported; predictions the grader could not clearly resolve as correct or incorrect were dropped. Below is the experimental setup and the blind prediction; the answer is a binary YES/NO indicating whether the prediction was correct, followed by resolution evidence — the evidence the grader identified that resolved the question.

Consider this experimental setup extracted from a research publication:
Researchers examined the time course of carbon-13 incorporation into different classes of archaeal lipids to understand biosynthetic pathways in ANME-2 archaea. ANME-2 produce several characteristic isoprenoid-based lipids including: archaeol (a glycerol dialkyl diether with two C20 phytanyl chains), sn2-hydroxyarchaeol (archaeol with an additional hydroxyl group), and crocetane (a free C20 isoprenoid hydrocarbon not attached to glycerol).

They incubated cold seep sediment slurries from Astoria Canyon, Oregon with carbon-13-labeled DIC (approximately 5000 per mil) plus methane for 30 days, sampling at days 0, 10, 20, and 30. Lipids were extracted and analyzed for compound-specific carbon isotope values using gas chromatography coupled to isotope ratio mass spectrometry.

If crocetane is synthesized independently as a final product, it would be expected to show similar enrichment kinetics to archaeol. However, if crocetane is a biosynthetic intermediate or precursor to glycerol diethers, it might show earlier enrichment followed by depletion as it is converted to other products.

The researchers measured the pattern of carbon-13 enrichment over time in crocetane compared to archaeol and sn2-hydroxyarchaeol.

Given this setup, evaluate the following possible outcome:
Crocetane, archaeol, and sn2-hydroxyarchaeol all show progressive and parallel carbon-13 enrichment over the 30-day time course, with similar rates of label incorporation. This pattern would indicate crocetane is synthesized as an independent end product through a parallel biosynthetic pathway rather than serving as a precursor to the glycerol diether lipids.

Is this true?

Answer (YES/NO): NO